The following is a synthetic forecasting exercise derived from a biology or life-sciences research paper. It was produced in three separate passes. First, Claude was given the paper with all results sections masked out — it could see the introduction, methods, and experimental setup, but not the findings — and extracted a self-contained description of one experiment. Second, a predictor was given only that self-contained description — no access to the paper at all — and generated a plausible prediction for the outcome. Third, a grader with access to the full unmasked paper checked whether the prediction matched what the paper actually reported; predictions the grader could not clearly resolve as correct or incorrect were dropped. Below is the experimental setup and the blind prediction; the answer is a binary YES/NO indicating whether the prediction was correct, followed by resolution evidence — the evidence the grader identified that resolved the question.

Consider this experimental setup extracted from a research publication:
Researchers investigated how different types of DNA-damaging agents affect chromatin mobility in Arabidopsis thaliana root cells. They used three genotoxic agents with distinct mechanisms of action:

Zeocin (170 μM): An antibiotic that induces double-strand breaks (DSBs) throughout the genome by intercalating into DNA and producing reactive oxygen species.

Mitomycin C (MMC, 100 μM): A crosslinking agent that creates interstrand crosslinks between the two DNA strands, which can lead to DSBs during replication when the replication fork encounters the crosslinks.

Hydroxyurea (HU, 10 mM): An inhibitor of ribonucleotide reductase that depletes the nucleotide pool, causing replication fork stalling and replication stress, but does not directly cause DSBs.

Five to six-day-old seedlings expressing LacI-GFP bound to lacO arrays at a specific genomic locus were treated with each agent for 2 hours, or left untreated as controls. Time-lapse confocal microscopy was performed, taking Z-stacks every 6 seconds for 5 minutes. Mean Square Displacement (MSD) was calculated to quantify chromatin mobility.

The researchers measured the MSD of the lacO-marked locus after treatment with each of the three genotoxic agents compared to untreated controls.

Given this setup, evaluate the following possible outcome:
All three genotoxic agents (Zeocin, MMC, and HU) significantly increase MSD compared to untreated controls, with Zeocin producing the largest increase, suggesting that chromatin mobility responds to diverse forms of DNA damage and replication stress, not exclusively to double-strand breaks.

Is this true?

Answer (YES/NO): NO